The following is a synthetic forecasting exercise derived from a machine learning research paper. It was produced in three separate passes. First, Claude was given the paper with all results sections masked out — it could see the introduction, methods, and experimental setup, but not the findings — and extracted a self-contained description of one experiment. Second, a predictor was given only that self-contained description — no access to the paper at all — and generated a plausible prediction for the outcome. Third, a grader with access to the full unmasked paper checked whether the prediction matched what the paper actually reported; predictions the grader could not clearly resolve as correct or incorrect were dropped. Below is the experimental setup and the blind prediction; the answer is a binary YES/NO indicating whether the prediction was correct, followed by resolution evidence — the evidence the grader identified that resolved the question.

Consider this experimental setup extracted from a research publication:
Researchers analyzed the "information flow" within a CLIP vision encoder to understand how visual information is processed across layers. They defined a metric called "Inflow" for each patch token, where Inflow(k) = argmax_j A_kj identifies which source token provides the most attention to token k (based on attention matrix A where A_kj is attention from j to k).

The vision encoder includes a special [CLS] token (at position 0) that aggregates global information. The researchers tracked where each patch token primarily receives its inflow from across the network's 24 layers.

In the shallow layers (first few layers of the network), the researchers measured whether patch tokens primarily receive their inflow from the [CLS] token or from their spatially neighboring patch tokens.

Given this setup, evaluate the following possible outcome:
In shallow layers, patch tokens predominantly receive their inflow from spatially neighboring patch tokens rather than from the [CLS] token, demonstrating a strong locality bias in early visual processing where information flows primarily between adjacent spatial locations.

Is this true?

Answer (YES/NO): NO